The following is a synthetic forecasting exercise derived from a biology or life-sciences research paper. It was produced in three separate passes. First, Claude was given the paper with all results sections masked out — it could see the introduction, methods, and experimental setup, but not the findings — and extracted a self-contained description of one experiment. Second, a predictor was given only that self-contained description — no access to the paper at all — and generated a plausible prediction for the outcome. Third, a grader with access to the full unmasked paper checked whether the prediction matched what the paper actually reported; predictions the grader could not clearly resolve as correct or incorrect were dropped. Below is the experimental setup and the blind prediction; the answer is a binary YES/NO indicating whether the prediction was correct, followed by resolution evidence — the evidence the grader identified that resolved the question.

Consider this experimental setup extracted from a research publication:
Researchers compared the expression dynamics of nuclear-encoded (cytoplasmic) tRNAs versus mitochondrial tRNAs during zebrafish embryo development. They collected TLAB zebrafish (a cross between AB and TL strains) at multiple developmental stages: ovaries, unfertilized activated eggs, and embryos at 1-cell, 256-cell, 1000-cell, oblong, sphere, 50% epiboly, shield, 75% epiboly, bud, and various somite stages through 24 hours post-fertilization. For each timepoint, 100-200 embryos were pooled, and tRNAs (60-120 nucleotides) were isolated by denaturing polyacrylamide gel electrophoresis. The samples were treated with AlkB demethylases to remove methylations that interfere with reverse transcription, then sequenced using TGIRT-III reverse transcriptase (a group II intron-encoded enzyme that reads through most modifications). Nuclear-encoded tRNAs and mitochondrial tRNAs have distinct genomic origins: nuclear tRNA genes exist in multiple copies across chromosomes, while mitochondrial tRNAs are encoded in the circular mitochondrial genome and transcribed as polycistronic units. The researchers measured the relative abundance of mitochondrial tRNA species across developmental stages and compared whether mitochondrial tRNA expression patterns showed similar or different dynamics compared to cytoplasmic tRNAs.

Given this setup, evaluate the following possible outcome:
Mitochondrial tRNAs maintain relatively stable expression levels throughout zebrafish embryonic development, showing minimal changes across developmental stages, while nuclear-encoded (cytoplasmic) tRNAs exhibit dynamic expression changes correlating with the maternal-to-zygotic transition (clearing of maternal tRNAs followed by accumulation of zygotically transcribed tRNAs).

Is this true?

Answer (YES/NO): YES